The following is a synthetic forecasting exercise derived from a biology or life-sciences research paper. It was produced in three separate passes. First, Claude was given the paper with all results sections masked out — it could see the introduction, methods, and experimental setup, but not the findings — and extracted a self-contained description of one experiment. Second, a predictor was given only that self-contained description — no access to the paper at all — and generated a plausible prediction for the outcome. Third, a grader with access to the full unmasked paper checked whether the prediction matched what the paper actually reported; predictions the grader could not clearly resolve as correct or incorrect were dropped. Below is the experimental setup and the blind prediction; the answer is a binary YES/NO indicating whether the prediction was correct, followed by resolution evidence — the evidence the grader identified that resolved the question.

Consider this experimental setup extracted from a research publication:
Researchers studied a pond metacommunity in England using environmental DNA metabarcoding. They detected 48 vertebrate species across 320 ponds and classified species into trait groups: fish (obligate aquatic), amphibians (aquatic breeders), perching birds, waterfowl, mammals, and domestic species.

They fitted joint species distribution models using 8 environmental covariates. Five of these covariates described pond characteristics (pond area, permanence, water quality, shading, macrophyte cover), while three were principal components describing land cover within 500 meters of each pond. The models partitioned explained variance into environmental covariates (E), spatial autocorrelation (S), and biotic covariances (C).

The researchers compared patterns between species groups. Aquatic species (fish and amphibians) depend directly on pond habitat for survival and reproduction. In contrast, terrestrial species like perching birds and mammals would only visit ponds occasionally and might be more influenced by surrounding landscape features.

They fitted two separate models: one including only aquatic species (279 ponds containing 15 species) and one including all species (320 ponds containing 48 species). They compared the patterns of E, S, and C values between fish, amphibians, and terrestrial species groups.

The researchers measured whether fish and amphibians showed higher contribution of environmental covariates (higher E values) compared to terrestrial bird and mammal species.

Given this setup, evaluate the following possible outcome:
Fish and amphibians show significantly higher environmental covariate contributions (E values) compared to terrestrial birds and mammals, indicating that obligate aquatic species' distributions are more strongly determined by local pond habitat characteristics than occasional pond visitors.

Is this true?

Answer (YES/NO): NO